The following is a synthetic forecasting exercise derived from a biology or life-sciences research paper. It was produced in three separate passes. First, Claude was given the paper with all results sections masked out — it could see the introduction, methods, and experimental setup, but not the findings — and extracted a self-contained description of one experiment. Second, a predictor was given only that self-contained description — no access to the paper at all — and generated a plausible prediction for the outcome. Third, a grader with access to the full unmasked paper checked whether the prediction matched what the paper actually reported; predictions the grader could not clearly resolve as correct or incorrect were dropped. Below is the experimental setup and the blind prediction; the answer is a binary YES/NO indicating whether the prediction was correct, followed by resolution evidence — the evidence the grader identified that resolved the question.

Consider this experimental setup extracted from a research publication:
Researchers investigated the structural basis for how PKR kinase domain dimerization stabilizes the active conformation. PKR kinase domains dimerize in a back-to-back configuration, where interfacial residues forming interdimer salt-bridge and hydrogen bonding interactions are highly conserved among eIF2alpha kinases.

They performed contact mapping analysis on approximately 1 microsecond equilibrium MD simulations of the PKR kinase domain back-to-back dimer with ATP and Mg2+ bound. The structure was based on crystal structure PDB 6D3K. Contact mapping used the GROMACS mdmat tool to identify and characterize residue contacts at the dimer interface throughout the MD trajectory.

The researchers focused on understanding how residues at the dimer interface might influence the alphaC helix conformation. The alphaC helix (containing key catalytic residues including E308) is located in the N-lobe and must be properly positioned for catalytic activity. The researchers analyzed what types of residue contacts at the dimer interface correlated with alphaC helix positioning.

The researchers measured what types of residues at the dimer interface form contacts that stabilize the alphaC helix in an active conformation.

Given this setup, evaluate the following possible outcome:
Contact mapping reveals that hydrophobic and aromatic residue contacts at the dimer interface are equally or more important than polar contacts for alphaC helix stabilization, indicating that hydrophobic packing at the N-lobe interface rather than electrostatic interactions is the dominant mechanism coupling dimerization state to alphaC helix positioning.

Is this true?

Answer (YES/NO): YES